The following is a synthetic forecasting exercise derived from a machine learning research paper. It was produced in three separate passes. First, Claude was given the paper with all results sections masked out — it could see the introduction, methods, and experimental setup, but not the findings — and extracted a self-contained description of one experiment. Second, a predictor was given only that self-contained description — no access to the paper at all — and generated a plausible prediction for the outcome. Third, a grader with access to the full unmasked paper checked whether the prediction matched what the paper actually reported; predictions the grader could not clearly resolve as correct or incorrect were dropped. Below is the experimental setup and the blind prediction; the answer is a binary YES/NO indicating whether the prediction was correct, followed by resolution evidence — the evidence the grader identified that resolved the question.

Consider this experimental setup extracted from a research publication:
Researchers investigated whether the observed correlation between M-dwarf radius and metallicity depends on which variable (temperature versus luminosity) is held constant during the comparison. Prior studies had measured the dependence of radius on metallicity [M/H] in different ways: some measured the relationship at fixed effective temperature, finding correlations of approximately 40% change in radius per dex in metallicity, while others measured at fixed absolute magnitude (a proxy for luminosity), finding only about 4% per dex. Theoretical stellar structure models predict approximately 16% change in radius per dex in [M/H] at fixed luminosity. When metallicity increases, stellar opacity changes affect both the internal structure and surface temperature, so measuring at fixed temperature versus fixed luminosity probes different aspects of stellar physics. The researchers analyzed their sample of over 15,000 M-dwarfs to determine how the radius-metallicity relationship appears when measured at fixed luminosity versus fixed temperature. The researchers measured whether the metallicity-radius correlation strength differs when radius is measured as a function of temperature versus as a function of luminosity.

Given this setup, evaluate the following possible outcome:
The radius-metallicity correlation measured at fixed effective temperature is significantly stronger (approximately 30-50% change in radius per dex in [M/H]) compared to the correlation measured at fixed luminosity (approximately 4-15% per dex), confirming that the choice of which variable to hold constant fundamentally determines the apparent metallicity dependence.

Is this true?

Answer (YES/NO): NO